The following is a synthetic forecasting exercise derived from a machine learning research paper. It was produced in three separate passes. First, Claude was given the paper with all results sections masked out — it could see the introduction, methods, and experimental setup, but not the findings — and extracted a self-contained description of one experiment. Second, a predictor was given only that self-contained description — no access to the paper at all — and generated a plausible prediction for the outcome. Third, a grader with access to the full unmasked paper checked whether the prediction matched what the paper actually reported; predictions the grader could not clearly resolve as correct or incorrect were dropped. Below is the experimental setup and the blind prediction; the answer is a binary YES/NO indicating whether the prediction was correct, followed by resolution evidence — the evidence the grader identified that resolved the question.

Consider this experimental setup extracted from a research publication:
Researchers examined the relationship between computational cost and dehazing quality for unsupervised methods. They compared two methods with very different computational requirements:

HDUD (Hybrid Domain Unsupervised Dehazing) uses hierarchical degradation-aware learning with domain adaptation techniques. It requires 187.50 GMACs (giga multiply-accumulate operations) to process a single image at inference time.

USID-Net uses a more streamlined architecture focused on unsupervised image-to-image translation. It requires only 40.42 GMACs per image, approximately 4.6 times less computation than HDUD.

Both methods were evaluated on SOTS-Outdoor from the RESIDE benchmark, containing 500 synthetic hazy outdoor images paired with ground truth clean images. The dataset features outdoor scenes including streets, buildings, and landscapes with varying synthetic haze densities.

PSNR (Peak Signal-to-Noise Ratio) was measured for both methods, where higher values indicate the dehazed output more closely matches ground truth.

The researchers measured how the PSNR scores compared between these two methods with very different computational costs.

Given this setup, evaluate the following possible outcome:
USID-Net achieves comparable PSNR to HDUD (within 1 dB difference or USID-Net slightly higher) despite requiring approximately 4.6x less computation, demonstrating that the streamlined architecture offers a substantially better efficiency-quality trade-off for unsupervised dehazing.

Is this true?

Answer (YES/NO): YES